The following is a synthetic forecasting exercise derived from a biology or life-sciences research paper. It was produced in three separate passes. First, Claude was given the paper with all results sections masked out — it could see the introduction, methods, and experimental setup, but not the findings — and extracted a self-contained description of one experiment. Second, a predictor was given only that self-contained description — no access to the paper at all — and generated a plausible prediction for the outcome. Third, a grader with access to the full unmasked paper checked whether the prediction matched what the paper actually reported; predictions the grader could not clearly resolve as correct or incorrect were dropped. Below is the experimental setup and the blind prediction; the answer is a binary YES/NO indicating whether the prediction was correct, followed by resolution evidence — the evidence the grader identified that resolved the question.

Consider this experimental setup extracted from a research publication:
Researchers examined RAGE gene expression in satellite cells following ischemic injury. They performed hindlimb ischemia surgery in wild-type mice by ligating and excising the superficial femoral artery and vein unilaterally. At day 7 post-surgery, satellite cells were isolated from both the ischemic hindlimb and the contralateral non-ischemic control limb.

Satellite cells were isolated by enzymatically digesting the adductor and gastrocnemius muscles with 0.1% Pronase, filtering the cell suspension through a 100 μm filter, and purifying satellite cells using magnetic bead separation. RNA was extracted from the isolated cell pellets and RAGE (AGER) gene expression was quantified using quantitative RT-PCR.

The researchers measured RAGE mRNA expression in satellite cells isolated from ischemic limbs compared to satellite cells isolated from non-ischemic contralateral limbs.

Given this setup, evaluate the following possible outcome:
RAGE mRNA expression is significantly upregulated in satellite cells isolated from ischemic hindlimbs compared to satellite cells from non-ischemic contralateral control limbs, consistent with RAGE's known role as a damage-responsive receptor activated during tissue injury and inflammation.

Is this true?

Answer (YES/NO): YES